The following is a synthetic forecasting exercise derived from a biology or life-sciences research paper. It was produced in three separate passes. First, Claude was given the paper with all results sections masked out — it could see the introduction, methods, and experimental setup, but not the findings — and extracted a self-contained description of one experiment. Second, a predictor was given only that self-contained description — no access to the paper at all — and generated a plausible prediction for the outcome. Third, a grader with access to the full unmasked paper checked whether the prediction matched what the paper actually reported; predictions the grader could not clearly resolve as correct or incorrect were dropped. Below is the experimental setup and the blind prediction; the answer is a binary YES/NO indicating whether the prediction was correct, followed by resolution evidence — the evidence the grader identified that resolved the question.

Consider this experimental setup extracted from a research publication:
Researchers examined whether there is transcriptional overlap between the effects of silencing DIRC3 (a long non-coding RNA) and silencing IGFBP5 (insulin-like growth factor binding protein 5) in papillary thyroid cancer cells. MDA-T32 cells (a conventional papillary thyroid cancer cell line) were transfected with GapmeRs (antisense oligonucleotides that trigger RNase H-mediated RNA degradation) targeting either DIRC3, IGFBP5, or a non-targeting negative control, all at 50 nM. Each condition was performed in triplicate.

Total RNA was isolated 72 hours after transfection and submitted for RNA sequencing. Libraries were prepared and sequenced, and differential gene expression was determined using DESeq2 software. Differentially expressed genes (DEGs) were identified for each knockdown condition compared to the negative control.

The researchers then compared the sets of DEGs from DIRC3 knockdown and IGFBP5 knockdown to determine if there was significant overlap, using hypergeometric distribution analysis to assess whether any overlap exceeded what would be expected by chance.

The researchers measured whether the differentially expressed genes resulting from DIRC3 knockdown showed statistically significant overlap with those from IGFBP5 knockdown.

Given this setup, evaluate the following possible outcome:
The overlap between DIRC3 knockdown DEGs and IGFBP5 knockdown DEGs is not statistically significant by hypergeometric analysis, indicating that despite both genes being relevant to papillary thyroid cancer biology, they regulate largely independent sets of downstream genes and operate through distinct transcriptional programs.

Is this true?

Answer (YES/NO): NO